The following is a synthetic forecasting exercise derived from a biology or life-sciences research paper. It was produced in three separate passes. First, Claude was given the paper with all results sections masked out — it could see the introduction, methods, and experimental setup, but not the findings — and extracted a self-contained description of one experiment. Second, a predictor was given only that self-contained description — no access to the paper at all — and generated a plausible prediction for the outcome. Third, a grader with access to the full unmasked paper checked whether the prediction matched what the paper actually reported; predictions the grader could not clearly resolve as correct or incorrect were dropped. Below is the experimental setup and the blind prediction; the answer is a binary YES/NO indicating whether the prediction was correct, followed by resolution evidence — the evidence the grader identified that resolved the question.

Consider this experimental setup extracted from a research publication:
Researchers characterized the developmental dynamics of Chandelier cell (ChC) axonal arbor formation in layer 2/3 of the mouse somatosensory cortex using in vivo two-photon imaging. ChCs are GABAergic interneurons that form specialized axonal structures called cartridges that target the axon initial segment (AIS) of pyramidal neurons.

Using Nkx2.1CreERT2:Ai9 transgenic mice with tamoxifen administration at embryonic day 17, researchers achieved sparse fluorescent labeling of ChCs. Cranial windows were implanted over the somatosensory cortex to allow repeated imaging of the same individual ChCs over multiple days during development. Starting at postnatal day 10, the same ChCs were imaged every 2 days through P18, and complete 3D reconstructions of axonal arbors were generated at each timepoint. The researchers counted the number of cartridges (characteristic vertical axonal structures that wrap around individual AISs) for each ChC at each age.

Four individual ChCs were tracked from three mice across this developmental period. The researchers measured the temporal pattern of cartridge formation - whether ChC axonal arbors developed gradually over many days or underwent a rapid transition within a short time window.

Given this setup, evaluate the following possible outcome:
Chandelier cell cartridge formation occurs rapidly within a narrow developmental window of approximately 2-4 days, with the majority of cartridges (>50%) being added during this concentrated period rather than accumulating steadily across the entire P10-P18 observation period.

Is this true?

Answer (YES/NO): YES